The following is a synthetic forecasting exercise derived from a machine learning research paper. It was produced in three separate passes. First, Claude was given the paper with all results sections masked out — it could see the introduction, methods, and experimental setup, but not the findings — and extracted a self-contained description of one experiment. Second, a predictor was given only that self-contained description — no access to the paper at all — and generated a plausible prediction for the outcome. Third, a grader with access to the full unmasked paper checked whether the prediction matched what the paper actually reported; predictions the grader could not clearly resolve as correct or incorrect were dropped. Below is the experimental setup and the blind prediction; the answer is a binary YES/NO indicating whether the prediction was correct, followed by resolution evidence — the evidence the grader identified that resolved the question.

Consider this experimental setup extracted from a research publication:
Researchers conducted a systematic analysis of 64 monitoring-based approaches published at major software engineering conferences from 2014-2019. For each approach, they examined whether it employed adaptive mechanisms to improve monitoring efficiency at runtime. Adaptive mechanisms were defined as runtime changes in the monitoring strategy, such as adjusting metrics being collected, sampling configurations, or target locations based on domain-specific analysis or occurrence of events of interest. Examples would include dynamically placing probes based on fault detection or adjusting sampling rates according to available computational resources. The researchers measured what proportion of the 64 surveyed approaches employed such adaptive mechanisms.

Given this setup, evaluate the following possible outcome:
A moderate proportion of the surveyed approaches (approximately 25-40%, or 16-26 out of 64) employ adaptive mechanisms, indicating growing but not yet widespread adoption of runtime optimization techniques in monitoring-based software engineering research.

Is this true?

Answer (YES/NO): NO